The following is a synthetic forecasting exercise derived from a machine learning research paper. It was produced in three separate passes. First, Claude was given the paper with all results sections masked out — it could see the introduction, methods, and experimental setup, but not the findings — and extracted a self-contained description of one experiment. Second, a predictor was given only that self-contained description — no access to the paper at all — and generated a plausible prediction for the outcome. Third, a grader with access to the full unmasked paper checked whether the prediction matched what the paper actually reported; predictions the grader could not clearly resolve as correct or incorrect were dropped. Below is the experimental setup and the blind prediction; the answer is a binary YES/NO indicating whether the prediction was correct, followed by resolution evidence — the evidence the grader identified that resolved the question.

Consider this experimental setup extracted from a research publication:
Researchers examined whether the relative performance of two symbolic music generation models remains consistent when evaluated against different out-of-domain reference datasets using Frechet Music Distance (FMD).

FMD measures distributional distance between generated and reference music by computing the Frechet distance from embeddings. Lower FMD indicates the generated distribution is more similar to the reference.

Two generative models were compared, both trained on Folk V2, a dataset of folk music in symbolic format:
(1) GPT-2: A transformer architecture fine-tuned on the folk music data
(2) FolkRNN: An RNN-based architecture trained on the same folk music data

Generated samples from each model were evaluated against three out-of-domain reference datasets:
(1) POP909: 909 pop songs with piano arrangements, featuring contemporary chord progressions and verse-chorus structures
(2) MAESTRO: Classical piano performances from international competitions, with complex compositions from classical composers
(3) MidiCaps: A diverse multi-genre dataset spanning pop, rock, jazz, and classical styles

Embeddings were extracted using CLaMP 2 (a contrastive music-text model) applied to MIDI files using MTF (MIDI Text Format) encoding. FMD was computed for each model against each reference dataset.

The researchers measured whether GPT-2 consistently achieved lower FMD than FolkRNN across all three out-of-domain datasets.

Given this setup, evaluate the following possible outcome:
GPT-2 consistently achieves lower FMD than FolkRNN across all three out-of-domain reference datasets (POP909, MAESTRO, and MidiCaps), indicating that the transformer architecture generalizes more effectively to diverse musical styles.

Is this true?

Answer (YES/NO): YES